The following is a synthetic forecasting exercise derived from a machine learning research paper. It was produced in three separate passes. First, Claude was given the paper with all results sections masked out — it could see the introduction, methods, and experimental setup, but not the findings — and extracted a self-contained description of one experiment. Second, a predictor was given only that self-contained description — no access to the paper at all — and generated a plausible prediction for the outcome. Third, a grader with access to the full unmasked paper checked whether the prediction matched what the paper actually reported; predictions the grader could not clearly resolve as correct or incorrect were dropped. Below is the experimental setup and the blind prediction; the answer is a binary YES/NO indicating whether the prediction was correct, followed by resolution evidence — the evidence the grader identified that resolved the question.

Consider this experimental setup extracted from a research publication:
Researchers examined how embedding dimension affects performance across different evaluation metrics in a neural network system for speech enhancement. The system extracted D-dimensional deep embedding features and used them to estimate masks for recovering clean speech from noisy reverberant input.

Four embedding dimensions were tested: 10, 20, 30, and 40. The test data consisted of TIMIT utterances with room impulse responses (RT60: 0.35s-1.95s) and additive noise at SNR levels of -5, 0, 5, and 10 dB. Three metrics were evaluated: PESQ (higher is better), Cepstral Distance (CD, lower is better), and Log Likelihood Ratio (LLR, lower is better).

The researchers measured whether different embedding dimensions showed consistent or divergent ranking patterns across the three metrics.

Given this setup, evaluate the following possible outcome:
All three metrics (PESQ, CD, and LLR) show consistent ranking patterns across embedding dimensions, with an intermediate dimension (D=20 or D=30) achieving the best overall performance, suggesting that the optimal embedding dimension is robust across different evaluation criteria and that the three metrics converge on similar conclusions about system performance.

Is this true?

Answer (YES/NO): YES